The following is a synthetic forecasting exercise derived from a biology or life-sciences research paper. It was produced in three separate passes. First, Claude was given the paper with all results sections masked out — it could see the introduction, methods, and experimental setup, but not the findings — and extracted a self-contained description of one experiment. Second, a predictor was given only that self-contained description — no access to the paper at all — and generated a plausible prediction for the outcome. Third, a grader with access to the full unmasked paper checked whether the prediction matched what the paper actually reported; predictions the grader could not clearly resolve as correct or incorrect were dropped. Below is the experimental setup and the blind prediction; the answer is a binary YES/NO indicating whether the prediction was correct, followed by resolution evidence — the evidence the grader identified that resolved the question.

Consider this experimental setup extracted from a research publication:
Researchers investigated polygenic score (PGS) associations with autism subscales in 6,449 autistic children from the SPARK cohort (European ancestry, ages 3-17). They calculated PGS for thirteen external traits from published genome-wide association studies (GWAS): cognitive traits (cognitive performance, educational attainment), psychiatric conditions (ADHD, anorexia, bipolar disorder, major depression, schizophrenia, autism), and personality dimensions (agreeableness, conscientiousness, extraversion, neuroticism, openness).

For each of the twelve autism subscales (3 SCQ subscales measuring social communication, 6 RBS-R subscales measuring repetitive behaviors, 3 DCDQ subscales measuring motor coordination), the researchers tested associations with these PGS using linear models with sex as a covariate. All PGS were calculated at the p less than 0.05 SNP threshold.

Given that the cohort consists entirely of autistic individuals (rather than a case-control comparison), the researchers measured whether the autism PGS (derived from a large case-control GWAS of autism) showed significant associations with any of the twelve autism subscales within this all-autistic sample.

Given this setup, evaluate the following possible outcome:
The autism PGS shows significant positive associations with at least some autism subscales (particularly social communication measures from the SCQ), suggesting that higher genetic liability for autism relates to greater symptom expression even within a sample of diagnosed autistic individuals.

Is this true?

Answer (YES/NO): NO